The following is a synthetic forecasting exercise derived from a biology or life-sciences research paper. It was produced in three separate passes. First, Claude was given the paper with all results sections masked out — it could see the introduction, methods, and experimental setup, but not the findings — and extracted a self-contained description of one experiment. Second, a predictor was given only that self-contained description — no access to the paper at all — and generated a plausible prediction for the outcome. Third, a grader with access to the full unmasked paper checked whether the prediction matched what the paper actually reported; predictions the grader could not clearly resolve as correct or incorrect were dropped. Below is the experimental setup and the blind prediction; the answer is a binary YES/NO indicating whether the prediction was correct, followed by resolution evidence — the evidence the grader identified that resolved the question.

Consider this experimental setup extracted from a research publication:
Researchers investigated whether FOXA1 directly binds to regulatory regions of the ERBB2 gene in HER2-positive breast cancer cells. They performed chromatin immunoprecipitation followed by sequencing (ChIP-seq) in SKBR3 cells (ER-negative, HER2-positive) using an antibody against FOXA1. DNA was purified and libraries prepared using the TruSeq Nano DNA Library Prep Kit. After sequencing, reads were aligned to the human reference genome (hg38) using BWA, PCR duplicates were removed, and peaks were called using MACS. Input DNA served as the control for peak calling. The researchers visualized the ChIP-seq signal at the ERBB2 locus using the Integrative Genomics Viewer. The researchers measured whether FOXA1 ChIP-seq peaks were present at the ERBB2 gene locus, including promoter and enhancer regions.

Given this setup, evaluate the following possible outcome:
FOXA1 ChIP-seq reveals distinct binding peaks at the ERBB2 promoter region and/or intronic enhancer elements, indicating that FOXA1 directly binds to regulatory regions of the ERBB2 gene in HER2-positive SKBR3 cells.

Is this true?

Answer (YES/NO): YES